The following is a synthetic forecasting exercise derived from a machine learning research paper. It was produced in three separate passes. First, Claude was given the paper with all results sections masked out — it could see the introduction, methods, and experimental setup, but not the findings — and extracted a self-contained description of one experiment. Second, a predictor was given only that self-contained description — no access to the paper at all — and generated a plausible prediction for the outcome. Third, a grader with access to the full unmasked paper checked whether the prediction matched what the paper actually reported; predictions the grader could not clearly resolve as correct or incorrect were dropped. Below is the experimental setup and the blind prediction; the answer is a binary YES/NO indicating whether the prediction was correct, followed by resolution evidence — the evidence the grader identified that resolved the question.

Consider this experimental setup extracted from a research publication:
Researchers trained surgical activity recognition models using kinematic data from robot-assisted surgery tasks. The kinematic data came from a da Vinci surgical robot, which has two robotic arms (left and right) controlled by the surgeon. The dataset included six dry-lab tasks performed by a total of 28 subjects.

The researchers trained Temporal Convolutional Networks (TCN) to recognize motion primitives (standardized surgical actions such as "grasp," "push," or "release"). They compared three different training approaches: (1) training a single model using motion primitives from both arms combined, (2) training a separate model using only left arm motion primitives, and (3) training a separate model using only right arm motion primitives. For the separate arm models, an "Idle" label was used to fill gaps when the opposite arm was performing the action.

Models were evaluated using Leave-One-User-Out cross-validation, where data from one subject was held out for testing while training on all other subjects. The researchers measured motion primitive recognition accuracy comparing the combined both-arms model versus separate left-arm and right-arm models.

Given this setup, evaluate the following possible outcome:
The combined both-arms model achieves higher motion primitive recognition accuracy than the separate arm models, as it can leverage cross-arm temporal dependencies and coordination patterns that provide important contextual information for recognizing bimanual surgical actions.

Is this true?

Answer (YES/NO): NO